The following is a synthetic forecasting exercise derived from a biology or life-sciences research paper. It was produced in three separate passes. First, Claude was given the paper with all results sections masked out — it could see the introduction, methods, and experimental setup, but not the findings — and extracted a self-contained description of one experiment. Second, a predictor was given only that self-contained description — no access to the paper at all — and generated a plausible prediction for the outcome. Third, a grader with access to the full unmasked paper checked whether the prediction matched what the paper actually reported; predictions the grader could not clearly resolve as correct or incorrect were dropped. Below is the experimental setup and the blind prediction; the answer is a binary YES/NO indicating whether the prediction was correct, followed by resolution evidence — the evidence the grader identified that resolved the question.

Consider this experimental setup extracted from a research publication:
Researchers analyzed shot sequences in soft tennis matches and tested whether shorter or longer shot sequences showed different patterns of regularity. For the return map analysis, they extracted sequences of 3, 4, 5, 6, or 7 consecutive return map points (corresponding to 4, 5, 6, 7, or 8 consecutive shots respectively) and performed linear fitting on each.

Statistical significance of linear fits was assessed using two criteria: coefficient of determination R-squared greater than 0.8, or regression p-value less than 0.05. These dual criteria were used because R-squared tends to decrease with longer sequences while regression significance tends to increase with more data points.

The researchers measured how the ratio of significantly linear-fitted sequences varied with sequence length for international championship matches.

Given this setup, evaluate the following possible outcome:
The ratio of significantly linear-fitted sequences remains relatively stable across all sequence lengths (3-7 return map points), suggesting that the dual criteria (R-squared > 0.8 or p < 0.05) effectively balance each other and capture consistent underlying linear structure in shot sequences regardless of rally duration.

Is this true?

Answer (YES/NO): NO